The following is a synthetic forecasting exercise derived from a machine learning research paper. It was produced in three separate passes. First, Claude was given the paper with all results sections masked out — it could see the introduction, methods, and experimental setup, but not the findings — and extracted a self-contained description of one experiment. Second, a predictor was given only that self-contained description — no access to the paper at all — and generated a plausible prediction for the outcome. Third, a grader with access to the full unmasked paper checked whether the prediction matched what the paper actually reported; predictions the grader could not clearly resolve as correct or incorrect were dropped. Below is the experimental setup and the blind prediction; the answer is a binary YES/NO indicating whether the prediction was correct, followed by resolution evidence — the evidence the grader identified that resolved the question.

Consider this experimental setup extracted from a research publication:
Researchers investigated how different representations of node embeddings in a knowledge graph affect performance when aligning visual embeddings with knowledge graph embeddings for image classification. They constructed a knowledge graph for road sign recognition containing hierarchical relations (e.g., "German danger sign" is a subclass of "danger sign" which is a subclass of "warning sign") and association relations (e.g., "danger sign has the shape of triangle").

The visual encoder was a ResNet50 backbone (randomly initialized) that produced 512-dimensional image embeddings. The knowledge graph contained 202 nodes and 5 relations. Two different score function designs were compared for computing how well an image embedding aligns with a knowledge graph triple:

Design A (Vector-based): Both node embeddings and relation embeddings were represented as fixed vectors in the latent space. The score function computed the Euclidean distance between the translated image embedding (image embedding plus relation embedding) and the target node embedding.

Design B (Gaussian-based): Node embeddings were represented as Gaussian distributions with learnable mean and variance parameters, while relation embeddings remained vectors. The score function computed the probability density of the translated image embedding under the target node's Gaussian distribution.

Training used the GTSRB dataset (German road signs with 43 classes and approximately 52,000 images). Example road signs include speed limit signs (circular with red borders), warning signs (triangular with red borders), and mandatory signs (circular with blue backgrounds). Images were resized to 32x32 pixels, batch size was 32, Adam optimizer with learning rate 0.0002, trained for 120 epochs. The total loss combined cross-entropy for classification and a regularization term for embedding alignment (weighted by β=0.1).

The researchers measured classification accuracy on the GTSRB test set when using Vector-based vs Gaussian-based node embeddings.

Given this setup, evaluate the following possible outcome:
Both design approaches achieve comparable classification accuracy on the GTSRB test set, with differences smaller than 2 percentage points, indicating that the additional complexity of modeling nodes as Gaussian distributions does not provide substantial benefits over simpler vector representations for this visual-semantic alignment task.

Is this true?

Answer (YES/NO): YES